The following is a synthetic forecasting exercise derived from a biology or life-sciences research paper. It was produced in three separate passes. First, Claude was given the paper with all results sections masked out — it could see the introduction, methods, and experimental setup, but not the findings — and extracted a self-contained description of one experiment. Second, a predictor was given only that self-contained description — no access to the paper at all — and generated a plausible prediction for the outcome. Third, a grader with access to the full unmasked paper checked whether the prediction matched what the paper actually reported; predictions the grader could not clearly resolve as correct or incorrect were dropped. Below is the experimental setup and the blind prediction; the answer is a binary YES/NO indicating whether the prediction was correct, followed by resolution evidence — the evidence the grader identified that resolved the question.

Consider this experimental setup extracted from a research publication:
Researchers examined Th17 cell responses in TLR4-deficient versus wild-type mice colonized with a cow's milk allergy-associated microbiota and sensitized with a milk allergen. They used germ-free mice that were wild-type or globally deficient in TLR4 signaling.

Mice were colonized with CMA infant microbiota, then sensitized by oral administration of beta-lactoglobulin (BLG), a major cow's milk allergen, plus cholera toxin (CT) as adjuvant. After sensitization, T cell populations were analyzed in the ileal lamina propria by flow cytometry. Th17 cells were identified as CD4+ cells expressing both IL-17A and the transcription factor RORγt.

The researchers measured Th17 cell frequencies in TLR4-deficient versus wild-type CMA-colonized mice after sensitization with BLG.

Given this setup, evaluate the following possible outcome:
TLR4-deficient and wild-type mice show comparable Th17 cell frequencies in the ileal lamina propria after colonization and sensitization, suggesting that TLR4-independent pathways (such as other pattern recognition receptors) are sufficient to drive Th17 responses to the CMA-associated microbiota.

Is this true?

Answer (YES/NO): NO